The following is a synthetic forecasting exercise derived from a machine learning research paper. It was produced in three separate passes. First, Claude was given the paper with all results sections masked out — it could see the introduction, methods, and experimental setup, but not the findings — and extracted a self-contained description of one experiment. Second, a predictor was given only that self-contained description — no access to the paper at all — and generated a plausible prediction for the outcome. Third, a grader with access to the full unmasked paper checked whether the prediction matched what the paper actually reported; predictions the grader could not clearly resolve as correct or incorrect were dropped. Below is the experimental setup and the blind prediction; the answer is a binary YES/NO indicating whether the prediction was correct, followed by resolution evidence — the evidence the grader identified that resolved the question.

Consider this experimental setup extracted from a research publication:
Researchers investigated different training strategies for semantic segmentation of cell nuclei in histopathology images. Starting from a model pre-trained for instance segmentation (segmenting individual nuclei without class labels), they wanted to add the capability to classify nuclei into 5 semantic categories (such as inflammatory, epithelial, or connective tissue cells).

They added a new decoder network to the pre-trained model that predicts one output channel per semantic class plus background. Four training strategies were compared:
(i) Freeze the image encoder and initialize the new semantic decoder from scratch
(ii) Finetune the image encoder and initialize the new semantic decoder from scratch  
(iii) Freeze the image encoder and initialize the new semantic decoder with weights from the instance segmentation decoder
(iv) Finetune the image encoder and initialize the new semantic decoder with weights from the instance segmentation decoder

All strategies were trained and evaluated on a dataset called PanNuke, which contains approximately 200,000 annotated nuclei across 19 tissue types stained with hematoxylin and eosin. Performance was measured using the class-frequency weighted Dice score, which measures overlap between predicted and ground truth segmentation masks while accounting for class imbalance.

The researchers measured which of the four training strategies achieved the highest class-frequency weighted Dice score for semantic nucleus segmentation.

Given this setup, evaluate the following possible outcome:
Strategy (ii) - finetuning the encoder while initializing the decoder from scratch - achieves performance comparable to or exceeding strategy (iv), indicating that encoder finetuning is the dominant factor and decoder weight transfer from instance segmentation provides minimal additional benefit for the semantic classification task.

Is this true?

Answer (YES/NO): YES